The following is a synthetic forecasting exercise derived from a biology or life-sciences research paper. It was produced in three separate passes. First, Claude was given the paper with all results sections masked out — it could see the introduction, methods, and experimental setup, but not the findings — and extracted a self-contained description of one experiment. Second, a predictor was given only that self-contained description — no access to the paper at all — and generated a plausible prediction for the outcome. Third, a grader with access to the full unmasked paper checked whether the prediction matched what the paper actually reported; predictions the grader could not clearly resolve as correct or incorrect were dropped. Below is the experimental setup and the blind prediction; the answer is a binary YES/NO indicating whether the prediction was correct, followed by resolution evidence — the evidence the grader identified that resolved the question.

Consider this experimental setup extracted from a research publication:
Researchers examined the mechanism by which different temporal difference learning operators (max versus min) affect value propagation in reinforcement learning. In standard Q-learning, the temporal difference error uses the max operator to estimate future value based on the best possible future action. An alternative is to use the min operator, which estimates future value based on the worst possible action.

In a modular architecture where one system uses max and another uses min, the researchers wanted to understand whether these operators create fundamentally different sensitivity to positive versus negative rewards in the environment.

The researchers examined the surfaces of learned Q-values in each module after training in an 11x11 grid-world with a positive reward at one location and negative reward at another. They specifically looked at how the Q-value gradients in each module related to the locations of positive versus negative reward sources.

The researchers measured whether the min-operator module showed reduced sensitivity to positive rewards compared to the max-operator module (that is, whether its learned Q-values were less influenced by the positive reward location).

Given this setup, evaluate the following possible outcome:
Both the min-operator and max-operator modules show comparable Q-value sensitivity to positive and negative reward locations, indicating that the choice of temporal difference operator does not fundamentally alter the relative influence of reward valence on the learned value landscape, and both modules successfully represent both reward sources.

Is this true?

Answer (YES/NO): NO